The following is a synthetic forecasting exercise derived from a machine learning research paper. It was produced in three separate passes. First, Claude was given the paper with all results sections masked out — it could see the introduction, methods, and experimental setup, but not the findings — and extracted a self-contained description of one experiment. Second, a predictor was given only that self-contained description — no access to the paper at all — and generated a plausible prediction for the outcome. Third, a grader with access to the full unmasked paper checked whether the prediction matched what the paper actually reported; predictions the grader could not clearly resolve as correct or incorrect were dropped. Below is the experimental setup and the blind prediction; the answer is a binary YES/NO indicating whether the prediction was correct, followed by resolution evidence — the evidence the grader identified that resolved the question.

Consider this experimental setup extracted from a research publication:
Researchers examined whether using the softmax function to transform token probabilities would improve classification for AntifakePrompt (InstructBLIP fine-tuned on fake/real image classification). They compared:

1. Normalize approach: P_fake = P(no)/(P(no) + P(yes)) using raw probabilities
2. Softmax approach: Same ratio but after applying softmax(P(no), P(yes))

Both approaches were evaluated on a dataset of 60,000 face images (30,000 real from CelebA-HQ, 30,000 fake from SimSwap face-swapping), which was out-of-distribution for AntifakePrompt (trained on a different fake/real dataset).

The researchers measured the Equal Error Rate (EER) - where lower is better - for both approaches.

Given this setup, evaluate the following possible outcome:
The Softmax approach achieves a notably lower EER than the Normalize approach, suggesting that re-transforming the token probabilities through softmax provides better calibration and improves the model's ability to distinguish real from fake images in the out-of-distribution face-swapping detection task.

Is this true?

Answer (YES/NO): NO